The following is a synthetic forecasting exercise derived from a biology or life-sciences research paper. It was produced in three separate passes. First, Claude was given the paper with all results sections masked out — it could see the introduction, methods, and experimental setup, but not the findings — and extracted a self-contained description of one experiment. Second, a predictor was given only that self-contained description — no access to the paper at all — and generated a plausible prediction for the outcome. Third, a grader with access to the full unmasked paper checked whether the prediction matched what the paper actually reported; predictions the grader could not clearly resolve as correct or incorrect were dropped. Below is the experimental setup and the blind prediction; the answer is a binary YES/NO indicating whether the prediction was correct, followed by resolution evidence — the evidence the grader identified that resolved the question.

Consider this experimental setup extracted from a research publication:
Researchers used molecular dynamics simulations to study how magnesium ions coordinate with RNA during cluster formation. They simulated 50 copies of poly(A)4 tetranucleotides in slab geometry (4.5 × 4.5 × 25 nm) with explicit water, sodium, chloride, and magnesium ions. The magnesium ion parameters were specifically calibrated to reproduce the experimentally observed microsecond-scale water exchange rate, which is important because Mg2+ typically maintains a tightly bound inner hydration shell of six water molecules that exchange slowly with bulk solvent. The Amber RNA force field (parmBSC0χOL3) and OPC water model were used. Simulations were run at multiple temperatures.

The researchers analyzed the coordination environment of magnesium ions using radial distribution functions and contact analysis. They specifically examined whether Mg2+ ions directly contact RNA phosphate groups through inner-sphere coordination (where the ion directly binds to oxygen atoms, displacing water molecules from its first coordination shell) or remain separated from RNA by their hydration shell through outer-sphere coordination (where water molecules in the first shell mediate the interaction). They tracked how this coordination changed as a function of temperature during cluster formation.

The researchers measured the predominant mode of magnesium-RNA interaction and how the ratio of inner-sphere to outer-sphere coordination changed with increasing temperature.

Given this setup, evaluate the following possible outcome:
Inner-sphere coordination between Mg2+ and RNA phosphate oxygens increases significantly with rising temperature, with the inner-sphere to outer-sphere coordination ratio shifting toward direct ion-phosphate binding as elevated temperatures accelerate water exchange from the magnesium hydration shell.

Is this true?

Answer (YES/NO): YES